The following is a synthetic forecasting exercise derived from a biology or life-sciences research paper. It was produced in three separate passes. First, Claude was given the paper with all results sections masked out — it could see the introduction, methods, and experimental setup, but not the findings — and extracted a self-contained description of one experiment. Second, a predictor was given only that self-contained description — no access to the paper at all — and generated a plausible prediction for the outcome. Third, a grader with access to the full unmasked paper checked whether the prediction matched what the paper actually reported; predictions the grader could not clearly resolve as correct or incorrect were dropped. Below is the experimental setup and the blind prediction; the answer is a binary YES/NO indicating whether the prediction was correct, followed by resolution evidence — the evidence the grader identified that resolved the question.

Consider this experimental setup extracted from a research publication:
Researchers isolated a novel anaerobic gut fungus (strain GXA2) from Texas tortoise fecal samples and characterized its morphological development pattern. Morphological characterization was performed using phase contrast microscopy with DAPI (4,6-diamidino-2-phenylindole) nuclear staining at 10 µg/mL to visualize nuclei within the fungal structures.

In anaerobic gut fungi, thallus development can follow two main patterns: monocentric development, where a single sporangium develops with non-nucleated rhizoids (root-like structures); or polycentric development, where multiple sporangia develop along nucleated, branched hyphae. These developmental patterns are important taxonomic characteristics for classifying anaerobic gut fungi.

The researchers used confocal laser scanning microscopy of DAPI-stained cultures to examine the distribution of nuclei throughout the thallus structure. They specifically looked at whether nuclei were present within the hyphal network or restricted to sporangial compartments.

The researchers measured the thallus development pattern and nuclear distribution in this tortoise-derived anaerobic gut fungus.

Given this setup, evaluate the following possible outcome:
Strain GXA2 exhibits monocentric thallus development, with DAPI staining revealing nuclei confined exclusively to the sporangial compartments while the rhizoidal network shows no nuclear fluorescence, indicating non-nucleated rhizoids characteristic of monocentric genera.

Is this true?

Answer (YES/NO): NO